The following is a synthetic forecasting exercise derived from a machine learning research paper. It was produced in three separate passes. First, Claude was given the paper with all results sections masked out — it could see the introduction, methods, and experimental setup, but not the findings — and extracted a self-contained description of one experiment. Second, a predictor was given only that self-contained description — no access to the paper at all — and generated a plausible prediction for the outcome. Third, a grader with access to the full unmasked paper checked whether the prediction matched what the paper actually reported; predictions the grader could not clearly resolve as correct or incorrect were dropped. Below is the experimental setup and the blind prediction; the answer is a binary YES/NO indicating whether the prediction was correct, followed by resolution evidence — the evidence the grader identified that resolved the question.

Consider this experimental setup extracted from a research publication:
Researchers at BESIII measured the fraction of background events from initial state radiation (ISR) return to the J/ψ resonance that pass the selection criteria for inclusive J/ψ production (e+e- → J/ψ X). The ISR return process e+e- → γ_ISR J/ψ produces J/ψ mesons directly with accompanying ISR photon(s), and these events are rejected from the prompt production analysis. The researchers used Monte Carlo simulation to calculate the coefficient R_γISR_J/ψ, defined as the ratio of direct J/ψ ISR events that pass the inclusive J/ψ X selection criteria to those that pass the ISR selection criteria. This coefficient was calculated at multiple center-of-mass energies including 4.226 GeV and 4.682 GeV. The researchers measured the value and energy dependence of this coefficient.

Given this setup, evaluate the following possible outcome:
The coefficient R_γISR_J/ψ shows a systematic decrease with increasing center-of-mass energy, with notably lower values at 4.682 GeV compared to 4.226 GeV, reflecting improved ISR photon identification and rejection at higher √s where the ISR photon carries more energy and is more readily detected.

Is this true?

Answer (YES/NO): NO